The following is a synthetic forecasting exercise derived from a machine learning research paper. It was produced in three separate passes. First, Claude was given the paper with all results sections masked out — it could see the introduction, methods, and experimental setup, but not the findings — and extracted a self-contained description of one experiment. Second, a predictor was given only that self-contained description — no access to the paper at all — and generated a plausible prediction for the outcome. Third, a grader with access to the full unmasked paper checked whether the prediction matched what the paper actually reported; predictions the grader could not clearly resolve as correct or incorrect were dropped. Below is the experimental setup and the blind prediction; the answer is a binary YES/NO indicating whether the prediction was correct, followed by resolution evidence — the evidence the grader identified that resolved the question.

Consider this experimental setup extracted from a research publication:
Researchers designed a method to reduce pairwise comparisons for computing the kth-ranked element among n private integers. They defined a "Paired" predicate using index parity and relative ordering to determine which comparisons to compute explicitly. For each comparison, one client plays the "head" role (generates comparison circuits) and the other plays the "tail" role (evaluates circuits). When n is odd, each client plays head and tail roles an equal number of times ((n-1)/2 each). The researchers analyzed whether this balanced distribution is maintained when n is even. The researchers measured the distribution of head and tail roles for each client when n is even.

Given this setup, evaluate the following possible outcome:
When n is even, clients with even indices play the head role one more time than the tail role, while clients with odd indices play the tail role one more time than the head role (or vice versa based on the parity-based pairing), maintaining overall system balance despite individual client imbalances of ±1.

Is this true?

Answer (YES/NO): NO